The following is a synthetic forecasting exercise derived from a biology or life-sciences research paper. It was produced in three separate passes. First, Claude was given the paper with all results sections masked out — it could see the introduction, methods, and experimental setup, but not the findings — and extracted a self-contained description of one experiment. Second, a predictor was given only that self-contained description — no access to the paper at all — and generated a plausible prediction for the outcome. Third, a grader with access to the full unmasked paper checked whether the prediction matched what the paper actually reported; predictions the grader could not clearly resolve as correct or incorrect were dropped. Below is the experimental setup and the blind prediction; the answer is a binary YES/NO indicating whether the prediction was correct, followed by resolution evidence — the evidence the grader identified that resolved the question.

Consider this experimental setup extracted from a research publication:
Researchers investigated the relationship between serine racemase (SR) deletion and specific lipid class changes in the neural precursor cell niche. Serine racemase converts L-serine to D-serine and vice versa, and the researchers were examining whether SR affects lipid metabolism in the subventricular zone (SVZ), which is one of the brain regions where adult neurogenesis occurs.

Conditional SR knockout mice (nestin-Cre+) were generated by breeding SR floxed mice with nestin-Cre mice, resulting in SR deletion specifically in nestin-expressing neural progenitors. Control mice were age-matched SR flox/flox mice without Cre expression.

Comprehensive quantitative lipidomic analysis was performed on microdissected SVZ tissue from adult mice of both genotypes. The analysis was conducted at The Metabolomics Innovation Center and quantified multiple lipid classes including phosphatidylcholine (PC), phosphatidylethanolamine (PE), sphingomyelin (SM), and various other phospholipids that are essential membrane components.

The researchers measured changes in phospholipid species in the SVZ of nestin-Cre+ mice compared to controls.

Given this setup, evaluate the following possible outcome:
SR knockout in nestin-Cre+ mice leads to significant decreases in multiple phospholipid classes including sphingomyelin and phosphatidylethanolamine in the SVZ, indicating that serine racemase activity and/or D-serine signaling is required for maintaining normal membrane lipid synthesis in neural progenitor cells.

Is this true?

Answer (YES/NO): YES